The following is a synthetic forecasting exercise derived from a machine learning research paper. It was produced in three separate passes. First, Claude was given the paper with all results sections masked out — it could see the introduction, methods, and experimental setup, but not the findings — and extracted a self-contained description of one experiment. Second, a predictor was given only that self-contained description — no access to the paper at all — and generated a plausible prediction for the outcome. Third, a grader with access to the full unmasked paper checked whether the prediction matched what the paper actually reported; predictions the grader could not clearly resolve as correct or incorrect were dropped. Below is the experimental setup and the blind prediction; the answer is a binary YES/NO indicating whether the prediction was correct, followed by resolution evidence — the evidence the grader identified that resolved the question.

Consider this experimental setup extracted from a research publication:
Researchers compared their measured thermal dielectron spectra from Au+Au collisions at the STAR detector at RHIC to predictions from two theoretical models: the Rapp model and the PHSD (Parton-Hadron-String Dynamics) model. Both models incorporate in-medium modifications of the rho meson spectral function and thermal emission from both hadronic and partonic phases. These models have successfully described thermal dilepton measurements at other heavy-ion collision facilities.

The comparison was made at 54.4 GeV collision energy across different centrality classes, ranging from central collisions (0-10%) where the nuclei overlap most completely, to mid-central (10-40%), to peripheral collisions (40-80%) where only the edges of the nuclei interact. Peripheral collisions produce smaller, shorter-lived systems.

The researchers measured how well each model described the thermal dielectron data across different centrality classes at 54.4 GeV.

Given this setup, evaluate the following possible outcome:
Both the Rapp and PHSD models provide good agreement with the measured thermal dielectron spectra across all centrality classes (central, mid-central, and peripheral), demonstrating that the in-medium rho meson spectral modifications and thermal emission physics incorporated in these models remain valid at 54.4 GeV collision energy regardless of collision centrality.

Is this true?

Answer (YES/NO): NO